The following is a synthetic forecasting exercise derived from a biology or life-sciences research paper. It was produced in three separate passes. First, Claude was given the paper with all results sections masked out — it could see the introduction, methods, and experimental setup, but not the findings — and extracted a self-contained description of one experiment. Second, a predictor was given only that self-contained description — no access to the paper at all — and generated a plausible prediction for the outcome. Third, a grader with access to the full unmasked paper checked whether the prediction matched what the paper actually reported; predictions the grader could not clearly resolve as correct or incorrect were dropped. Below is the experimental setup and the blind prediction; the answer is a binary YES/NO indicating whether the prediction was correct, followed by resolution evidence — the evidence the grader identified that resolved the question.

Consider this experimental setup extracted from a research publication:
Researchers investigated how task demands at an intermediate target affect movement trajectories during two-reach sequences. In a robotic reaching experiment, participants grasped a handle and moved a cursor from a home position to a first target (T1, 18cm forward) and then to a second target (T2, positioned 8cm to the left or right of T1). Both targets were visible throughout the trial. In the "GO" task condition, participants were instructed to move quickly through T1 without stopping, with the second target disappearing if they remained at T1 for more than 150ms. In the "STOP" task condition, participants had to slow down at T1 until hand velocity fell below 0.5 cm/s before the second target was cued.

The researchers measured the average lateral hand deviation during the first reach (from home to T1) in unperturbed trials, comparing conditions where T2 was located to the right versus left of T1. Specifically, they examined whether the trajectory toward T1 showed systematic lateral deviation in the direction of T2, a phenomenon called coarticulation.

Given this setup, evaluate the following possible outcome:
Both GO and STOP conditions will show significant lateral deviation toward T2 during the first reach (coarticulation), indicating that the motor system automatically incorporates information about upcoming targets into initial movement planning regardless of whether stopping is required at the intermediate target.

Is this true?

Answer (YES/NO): NO